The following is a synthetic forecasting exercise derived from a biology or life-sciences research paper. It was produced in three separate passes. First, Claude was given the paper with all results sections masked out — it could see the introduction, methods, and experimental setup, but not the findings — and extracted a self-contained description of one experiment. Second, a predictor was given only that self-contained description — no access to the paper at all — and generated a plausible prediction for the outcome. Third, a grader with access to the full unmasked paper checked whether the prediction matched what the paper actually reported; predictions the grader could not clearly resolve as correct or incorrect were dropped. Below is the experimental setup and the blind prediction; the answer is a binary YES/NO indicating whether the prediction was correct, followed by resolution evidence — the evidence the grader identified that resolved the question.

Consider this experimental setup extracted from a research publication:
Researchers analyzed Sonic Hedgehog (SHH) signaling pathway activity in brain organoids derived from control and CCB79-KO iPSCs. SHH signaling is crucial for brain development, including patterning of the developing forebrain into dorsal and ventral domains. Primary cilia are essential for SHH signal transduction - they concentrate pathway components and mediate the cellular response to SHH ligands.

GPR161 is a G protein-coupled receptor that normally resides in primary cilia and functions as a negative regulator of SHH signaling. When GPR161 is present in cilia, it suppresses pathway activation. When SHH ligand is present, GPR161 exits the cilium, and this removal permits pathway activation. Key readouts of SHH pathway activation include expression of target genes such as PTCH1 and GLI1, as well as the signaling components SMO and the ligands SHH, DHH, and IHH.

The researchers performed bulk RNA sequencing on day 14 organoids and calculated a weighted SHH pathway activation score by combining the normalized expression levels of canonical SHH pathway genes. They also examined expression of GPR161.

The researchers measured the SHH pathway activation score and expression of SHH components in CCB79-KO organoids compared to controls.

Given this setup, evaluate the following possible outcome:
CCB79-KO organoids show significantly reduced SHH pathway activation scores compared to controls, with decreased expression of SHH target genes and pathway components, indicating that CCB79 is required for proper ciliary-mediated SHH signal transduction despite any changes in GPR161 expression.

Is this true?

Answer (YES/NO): NO